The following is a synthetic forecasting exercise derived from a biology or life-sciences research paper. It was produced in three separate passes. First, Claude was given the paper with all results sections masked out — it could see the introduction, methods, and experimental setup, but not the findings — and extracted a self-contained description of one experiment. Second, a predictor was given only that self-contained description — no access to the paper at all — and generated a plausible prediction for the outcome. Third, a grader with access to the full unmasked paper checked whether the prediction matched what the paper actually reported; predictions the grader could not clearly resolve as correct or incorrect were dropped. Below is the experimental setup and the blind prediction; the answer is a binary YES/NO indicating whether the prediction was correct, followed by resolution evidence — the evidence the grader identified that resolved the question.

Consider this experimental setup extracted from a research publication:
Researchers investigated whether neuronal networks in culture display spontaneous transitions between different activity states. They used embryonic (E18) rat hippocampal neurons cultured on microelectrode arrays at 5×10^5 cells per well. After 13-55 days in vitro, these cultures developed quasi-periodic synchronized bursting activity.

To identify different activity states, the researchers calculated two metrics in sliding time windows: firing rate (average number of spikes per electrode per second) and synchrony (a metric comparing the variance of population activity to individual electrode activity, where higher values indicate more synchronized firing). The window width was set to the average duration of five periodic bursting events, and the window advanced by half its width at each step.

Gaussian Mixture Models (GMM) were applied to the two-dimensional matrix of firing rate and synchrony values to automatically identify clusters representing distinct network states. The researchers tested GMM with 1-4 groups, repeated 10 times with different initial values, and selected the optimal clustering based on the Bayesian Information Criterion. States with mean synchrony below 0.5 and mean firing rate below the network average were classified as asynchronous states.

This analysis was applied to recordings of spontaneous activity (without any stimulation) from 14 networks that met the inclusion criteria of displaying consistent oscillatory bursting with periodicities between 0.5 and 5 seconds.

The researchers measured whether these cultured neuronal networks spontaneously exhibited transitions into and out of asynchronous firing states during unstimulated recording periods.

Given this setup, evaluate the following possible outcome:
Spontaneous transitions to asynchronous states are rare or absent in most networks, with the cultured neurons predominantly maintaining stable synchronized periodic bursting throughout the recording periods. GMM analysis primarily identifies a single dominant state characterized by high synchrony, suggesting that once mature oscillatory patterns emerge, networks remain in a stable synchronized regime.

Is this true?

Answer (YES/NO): YES